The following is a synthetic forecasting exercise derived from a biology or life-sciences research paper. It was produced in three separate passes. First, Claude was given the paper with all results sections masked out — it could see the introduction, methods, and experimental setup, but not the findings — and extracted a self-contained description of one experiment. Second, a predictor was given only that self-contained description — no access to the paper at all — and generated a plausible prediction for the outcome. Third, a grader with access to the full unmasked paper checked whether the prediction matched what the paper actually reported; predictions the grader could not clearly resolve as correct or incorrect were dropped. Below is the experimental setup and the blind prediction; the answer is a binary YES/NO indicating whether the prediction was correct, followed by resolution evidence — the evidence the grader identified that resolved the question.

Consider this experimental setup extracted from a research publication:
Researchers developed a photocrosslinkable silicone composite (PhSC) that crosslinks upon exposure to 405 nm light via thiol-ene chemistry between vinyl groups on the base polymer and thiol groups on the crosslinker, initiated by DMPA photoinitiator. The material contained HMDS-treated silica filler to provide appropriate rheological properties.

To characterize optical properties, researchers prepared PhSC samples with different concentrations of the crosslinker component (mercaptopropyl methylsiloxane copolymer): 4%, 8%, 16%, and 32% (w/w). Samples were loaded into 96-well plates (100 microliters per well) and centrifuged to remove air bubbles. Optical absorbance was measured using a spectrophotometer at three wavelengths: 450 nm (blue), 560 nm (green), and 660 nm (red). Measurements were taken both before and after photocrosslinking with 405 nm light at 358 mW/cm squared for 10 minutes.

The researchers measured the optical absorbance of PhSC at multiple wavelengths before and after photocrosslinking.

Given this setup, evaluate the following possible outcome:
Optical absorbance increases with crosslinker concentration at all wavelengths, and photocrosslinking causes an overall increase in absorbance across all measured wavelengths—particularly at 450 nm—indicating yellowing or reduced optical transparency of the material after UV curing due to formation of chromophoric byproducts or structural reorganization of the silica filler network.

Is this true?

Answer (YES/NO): NO